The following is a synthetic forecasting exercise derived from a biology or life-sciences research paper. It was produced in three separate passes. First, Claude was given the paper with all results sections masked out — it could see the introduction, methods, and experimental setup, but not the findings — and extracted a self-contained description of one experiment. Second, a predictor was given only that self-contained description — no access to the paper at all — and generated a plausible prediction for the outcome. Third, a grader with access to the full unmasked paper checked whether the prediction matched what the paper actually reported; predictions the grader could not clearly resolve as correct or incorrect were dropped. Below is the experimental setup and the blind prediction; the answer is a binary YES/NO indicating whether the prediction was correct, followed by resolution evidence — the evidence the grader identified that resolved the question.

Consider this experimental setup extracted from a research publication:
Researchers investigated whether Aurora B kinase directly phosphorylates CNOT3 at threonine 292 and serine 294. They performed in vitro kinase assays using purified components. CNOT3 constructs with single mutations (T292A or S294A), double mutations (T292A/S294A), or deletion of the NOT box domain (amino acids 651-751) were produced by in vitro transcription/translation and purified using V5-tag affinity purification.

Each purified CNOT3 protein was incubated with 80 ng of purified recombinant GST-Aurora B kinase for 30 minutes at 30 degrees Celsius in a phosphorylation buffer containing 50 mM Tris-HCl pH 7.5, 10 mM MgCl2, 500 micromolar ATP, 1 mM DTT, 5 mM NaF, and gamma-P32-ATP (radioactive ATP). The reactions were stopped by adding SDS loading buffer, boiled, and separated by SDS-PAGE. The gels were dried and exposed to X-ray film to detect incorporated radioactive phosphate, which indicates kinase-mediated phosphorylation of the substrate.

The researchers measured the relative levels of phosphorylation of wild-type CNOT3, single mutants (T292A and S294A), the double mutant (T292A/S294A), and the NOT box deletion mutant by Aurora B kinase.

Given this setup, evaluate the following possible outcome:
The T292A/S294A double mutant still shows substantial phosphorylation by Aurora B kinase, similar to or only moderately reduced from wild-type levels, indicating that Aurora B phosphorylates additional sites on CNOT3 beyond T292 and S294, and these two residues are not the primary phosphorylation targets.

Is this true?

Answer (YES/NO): NO